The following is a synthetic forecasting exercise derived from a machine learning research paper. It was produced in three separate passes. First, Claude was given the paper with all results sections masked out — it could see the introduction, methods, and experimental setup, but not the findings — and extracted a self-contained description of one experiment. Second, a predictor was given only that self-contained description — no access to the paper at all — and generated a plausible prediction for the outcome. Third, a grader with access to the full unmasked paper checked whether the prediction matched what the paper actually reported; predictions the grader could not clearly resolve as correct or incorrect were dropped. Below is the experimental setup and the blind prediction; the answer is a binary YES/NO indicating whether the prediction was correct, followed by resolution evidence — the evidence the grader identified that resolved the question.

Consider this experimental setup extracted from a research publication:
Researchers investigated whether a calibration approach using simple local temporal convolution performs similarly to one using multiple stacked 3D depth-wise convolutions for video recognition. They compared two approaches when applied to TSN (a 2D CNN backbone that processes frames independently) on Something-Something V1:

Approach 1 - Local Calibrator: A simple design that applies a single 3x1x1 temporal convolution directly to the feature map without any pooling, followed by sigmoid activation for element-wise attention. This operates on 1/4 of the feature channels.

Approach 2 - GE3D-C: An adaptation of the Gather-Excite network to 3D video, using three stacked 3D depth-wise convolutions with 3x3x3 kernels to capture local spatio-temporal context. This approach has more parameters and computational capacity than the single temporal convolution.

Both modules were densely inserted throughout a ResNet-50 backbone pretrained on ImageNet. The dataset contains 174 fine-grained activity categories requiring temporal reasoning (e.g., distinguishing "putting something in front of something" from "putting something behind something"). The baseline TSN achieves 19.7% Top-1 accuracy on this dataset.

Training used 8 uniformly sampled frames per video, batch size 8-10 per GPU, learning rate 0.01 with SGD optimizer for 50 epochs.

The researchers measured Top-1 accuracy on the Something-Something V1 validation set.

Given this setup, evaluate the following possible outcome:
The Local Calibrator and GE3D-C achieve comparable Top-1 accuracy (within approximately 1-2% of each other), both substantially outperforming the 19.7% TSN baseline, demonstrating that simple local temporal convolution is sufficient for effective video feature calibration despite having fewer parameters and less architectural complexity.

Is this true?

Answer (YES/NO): YES